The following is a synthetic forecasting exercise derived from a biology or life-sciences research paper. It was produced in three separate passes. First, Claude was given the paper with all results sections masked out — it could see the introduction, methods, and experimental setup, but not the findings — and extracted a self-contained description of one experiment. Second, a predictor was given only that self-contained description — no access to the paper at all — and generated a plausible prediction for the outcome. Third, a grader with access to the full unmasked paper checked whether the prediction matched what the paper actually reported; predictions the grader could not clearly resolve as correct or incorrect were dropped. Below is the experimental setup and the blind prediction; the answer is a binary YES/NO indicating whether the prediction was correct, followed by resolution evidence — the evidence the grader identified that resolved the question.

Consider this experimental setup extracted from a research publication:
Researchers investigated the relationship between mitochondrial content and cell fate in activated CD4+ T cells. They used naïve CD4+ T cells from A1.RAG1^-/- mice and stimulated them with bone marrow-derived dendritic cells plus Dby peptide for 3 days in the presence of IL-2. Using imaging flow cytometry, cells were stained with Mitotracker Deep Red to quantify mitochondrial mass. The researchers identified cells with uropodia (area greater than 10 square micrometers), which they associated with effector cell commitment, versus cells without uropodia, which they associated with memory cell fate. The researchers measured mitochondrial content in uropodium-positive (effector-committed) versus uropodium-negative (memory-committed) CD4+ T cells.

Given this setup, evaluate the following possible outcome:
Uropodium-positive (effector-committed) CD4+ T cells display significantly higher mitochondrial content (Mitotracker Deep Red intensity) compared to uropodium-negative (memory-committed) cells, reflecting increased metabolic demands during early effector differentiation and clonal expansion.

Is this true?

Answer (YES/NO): YES